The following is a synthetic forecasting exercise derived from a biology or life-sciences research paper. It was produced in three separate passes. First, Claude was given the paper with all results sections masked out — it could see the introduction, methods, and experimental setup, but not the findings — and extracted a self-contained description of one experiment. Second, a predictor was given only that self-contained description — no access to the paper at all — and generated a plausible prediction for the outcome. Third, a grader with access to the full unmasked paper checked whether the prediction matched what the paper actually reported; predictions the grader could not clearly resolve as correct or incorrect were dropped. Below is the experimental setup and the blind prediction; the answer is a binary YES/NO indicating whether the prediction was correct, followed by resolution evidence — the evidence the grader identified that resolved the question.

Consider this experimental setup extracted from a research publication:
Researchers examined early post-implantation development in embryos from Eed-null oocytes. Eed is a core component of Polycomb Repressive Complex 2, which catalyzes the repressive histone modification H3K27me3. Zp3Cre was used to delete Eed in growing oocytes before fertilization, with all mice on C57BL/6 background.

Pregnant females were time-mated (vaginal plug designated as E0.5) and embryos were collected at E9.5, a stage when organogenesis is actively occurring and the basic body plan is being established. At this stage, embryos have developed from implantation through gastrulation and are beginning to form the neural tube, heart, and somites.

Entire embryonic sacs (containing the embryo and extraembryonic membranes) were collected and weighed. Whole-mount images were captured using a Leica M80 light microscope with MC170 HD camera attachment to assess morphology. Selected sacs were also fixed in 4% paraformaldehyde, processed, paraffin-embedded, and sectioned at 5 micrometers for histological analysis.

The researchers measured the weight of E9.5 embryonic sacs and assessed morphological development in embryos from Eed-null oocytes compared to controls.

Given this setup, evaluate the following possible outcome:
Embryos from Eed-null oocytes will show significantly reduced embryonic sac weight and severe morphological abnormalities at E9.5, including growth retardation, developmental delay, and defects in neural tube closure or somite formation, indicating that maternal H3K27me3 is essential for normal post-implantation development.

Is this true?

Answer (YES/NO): NO